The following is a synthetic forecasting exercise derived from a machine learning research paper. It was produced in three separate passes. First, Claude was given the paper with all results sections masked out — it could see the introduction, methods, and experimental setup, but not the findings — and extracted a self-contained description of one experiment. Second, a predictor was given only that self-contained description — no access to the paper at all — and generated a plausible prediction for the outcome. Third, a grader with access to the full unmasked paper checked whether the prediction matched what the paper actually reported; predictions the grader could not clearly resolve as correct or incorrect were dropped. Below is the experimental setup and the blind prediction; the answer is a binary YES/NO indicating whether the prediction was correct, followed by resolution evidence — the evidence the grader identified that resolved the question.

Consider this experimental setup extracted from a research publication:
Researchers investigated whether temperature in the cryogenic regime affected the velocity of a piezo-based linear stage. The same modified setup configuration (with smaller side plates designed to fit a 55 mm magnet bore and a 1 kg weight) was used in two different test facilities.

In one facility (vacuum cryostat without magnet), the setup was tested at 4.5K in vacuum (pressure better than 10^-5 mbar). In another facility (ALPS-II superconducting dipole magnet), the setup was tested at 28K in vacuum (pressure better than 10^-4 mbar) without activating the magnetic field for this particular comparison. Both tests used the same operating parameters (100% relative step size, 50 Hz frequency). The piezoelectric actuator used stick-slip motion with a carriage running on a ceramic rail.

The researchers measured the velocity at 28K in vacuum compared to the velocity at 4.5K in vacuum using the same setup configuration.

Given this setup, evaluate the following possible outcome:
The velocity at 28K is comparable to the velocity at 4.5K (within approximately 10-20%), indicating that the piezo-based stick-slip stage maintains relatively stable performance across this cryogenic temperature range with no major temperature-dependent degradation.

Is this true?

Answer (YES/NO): NO